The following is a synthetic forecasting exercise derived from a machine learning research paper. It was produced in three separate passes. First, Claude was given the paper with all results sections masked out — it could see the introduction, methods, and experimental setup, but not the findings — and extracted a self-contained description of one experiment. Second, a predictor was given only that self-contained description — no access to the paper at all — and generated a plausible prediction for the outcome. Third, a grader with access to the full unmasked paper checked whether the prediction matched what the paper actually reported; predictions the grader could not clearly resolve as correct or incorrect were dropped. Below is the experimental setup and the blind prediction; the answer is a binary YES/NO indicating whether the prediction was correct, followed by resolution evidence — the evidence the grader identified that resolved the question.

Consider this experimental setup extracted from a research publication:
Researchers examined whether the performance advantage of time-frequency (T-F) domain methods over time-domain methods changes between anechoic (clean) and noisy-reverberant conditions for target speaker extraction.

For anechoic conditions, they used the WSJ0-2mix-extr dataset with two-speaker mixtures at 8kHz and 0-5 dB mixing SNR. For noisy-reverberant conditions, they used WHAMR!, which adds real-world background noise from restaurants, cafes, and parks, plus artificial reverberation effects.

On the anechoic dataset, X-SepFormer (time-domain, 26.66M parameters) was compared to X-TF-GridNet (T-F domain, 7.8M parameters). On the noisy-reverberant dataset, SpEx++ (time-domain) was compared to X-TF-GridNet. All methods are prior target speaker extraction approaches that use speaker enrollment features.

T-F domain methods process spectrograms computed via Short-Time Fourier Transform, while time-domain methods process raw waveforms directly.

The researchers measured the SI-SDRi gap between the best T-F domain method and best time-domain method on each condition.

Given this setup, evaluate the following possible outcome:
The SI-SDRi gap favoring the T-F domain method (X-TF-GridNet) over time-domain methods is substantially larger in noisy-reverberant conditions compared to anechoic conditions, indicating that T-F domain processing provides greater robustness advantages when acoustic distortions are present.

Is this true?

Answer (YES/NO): YES